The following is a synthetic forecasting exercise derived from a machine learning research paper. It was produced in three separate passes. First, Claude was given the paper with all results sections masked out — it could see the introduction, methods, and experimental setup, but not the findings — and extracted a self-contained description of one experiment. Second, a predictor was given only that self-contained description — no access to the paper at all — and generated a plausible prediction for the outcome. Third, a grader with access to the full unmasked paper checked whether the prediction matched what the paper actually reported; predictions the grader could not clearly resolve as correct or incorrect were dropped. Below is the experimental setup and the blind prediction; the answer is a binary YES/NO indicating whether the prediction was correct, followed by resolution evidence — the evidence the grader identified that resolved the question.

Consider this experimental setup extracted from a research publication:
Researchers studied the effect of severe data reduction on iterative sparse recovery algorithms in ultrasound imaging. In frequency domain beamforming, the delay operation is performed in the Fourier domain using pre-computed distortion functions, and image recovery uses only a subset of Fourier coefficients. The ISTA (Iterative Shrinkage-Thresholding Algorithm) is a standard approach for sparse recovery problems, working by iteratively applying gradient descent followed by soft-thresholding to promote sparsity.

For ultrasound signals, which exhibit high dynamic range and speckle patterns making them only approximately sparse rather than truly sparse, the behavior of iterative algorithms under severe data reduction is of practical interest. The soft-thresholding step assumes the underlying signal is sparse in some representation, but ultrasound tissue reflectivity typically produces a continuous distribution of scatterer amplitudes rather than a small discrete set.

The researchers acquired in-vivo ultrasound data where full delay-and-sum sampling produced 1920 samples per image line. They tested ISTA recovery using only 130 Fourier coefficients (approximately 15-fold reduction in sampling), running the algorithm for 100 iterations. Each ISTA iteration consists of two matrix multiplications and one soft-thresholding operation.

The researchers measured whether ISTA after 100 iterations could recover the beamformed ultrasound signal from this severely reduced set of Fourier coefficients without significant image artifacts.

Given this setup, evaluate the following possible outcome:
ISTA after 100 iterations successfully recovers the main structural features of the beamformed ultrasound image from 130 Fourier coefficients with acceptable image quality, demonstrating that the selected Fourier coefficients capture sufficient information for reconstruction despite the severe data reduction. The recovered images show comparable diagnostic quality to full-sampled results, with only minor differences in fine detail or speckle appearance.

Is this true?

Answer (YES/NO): NO